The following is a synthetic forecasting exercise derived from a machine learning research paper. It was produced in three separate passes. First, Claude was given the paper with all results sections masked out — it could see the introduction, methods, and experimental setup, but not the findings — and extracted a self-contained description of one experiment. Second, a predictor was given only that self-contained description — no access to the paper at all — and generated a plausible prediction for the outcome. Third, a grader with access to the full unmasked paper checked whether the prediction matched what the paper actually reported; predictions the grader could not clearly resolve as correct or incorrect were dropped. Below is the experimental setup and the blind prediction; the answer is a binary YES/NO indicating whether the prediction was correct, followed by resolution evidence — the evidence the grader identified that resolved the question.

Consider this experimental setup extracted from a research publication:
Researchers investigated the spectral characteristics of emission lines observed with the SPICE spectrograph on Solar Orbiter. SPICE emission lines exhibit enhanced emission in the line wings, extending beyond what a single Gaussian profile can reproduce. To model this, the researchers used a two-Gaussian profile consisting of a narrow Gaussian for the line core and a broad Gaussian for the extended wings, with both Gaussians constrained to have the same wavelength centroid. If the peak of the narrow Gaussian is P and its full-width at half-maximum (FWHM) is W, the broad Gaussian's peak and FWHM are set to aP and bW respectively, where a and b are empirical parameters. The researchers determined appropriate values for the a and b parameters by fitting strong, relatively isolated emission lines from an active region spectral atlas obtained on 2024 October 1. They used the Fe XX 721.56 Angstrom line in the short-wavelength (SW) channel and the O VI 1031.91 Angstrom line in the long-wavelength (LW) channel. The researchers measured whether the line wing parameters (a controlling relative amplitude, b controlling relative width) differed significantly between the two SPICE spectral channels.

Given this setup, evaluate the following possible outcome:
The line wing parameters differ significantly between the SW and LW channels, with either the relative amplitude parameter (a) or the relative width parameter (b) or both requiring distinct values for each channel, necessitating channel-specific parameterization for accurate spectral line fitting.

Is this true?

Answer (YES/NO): YES